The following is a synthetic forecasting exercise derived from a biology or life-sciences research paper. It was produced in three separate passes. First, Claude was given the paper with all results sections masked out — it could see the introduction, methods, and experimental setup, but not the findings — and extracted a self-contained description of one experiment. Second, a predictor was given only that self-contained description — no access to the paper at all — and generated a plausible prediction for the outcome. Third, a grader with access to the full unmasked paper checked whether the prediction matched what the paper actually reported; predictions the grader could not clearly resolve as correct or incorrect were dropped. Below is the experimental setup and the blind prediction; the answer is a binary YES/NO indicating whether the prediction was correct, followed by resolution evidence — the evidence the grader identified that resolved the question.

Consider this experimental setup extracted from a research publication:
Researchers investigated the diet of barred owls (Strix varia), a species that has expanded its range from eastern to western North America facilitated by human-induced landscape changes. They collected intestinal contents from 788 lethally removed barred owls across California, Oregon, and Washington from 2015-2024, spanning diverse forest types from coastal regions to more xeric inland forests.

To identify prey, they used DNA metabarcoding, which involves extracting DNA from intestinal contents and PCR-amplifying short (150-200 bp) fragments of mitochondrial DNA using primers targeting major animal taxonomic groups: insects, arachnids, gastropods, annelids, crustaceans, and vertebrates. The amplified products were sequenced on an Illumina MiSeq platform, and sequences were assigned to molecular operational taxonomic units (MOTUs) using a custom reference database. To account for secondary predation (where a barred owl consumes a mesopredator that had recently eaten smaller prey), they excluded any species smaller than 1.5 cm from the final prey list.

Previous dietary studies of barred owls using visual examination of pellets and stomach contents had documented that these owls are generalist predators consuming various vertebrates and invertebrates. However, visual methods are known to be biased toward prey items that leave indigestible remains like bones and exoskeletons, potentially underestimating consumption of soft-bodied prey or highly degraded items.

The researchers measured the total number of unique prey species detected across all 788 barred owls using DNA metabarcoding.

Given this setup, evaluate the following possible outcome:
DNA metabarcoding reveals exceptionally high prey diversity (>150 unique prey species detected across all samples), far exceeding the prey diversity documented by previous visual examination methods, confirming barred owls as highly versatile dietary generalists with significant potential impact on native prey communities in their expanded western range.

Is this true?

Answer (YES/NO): YES